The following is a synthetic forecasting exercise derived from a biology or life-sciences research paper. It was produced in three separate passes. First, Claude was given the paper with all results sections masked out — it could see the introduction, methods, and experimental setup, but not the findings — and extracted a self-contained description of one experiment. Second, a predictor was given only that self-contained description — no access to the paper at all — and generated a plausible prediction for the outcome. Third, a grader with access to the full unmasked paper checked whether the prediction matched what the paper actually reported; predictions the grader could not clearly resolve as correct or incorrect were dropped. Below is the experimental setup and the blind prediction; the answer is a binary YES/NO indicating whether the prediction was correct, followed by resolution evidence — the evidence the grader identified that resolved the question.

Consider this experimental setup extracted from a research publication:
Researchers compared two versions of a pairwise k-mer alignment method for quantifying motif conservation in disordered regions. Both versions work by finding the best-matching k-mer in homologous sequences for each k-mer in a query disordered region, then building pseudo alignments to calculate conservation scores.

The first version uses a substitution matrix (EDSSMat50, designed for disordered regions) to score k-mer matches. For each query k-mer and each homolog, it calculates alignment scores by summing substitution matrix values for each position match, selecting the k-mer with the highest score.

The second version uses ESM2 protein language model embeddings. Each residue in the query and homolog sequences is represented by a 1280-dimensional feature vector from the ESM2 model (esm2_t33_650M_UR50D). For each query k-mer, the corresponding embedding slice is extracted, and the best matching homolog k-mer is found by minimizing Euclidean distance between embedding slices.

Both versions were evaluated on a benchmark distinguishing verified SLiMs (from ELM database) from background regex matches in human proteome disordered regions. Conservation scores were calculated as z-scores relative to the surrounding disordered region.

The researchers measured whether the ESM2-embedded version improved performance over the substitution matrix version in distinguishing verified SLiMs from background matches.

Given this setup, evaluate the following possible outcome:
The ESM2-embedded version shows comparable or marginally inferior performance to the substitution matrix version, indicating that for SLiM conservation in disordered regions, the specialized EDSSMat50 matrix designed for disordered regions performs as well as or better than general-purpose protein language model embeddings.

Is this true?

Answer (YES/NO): NO